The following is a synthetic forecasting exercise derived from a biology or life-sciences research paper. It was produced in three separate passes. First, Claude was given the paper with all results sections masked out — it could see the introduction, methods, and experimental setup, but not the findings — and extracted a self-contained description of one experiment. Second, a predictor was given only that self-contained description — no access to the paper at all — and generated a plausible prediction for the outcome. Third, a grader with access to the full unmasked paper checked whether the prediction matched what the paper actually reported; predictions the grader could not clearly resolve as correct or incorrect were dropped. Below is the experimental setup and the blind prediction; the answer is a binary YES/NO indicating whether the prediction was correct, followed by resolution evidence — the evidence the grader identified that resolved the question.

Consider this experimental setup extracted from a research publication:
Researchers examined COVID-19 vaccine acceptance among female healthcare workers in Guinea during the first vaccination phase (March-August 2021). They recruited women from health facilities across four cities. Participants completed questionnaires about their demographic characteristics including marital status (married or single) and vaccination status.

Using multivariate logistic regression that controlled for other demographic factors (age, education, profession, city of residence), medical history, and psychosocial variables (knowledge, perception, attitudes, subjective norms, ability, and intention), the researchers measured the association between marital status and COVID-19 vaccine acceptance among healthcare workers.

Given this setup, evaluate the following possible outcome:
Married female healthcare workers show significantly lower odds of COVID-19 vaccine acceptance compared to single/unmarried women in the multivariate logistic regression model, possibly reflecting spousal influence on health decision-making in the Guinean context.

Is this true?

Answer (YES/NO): NO